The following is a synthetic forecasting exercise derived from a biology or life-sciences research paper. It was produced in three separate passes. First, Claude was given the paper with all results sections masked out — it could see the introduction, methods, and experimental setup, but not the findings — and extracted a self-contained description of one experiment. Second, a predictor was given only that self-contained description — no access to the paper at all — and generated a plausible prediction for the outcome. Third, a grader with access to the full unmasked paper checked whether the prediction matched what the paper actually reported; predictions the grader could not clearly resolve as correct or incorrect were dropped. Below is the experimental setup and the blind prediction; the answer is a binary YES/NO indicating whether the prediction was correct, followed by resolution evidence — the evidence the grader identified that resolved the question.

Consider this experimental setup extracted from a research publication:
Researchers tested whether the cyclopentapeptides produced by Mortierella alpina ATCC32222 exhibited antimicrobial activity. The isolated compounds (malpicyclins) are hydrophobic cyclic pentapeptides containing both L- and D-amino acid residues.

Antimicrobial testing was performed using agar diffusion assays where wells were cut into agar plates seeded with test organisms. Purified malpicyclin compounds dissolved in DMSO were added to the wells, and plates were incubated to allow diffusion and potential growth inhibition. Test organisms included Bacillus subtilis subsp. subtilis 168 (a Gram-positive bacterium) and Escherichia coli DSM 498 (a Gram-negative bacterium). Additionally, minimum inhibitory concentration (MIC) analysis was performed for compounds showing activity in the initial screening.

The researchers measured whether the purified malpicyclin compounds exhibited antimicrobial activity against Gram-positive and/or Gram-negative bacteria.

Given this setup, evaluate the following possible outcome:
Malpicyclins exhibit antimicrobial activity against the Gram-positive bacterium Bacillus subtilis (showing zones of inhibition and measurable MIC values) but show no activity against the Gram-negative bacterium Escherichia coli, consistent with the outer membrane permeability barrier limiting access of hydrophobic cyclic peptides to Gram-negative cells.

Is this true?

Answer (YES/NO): YES